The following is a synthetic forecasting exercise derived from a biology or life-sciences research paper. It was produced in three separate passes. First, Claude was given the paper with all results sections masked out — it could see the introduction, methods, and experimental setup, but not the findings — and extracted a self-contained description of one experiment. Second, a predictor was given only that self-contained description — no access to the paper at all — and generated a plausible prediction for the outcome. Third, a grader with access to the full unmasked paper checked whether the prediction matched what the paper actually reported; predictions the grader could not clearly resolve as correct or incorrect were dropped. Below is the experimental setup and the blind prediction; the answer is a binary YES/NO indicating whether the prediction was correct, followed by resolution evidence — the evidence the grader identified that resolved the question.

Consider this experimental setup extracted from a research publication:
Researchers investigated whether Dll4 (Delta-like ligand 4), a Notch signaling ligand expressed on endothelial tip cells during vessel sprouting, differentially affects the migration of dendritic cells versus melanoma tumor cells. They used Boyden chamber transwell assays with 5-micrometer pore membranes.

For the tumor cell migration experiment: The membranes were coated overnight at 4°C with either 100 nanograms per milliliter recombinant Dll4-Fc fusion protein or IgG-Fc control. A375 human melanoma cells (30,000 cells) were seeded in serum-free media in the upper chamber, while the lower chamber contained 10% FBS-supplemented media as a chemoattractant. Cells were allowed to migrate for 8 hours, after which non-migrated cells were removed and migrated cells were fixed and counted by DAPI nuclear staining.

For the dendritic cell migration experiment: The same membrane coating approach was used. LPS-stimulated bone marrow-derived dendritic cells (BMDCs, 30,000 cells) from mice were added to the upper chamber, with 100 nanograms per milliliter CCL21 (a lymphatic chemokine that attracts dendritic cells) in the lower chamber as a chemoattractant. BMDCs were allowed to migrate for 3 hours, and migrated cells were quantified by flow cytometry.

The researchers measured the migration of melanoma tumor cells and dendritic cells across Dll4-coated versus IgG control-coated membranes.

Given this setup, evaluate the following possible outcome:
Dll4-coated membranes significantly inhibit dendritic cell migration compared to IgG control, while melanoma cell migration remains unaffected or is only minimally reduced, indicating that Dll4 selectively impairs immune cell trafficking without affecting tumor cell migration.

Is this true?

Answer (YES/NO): NO